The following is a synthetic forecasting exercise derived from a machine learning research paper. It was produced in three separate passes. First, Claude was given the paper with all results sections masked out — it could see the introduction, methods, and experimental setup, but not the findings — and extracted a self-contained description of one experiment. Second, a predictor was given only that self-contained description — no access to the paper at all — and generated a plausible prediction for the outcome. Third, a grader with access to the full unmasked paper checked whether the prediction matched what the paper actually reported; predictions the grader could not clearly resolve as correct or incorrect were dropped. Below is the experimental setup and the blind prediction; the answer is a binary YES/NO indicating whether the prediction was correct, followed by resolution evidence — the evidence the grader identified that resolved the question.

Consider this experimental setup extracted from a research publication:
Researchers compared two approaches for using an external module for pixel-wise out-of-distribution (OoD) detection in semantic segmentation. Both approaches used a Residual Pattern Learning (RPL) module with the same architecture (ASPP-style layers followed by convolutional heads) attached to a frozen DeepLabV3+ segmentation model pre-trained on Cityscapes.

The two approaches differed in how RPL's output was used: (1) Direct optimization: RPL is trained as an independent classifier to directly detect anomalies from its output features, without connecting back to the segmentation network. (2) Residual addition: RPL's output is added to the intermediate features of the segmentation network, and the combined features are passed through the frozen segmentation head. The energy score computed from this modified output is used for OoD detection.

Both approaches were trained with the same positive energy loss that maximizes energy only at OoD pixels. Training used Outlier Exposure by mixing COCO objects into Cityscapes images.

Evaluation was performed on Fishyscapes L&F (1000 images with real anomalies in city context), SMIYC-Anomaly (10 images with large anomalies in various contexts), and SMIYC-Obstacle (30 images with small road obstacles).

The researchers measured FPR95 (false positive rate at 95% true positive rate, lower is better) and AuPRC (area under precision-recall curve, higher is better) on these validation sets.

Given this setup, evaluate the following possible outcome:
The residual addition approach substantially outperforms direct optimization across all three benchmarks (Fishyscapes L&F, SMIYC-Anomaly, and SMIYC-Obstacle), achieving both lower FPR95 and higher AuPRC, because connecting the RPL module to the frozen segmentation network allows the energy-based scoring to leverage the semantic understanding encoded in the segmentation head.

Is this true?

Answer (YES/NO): YES